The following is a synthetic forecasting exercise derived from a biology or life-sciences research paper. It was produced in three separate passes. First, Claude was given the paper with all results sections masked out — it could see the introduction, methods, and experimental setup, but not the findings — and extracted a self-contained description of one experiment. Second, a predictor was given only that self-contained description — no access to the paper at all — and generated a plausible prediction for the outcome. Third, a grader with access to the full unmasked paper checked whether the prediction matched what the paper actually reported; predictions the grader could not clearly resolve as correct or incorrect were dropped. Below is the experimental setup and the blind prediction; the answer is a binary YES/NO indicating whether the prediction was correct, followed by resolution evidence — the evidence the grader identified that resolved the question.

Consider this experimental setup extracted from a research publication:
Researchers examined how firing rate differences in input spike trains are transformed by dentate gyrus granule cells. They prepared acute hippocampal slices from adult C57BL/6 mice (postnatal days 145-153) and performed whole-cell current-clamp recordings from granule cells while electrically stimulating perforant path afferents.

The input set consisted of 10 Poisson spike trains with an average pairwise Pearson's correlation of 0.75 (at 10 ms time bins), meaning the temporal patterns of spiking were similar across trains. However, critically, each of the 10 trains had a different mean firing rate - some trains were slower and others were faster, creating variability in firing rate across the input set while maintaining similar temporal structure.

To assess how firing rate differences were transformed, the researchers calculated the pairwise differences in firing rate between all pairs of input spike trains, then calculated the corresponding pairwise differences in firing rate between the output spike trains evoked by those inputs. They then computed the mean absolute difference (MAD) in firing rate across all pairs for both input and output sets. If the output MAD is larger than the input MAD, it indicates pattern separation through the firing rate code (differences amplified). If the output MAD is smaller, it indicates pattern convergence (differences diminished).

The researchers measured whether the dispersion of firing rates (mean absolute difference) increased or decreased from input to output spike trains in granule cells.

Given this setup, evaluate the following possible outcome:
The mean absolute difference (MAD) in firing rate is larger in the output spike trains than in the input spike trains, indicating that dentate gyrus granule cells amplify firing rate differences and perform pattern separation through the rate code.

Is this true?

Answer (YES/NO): NO